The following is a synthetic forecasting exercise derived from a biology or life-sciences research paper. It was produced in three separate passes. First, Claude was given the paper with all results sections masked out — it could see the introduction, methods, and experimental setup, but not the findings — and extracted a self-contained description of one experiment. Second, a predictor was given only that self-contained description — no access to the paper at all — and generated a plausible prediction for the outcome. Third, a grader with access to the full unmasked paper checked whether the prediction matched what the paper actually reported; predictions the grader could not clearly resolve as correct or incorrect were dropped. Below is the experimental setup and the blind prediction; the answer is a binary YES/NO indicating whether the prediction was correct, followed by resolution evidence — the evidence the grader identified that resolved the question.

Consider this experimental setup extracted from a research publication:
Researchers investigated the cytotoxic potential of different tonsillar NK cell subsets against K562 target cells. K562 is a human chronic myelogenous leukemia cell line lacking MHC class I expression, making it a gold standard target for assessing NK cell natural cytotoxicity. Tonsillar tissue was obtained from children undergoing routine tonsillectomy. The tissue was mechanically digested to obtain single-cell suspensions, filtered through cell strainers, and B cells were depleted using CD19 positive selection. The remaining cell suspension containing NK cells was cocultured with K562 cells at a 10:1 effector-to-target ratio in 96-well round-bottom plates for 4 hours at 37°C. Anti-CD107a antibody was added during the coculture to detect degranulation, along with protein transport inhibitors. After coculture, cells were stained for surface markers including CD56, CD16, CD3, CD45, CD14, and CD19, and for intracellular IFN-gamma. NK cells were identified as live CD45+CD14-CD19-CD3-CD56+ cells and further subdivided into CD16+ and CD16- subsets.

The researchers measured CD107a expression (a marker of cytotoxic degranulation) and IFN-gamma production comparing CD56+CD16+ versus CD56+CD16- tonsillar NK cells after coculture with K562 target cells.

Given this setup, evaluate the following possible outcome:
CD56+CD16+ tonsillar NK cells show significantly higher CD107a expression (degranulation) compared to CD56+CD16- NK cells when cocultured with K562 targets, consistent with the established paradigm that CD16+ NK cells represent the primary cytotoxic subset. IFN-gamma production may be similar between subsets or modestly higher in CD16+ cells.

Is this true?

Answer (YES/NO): NO